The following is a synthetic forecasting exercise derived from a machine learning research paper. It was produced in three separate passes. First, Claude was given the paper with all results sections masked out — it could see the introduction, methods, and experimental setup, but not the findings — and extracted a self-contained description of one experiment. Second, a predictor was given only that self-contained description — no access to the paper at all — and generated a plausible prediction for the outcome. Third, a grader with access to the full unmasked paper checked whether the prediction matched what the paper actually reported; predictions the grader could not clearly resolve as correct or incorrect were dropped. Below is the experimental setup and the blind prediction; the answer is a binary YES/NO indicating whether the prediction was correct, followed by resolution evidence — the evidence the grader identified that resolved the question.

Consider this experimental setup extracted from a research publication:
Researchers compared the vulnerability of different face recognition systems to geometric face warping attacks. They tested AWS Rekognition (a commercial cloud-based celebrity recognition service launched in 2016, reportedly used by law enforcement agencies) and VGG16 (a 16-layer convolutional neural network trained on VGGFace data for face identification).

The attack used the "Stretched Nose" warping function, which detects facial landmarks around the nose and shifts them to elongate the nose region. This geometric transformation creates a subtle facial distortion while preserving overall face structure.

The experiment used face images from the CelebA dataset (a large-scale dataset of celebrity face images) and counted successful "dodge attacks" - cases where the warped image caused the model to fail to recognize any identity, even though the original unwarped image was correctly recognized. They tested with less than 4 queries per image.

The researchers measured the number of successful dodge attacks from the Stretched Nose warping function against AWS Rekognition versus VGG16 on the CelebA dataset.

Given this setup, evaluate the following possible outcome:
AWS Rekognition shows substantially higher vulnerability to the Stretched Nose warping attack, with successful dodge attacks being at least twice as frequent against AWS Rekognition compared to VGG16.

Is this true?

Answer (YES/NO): YES